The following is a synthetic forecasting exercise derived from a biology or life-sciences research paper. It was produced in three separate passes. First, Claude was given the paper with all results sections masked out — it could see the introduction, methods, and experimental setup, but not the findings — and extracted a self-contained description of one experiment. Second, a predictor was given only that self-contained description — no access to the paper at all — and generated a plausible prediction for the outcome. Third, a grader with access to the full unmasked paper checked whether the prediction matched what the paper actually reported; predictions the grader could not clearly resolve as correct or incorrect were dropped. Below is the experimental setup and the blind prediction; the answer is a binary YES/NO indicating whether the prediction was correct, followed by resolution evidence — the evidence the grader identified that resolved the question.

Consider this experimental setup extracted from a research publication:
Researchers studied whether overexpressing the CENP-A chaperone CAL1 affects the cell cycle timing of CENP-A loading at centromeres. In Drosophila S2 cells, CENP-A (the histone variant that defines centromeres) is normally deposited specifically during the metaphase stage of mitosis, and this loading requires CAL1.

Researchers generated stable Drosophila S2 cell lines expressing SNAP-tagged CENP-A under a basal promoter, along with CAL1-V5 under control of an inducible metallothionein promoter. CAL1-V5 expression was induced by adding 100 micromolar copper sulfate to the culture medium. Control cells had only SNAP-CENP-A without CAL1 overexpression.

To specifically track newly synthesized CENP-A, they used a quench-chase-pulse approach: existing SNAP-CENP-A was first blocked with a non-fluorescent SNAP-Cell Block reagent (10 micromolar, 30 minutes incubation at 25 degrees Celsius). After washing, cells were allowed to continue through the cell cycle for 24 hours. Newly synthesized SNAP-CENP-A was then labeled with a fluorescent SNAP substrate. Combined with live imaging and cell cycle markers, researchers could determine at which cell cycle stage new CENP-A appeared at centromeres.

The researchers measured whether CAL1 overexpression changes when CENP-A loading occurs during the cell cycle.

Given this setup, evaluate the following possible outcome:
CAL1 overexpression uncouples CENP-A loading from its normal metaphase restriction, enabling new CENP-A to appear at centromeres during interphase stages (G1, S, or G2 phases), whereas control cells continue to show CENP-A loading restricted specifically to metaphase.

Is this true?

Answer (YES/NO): YES